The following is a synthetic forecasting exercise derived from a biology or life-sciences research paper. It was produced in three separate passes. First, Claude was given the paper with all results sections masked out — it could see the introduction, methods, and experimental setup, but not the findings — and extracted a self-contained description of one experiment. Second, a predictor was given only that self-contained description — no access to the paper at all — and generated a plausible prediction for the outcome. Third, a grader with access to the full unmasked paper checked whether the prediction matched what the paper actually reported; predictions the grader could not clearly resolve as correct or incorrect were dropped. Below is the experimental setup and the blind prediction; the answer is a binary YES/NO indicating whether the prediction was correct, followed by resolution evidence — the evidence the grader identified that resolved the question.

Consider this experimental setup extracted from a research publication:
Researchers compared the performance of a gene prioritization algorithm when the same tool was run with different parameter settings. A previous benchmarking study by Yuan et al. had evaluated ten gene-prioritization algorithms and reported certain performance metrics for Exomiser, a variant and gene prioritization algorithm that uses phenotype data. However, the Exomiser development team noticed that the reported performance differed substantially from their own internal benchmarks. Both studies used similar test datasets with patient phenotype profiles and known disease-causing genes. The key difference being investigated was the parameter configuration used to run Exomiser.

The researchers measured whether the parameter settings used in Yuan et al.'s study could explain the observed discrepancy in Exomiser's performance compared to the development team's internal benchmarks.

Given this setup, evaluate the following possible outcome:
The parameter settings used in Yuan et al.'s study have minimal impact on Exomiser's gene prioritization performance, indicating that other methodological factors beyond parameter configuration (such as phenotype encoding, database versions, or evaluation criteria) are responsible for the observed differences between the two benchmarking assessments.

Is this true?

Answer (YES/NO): NO